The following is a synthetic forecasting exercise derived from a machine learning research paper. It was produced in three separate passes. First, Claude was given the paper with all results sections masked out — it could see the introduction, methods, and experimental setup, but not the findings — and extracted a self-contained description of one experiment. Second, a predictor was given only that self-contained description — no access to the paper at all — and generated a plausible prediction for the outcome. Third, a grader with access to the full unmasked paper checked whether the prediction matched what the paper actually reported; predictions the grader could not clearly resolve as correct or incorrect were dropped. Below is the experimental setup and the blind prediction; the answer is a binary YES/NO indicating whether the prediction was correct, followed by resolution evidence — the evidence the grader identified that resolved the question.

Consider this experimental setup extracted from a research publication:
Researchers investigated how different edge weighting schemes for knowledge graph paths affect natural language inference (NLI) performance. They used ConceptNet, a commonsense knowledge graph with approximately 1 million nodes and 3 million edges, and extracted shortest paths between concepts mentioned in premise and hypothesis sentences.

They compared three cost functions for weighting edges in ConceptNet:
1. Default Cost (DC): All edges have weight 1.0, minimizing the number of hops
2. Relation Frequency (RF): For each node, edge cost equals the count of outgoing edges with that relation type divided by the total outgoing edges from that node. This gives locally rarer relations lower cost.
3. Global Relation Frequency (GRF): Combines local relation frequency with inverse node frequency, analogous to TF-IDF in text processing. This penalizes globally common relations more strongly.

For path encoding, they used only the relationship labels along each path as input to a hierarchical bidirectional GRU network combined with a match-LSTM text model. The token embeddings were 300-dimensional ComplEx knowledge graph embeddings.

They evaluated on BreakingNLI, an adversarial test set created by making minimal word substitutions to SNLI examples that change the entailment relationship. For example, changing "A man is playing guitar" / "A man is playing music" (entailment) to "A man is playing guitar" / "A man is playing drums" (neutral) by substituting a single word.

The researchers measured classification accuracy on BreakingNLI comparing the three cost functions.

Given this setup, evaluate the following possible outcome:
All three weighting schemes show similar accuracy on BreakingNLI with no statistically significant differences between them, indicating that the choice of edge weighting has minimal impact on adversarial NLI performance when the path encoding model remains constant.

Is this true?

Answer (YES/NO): NO